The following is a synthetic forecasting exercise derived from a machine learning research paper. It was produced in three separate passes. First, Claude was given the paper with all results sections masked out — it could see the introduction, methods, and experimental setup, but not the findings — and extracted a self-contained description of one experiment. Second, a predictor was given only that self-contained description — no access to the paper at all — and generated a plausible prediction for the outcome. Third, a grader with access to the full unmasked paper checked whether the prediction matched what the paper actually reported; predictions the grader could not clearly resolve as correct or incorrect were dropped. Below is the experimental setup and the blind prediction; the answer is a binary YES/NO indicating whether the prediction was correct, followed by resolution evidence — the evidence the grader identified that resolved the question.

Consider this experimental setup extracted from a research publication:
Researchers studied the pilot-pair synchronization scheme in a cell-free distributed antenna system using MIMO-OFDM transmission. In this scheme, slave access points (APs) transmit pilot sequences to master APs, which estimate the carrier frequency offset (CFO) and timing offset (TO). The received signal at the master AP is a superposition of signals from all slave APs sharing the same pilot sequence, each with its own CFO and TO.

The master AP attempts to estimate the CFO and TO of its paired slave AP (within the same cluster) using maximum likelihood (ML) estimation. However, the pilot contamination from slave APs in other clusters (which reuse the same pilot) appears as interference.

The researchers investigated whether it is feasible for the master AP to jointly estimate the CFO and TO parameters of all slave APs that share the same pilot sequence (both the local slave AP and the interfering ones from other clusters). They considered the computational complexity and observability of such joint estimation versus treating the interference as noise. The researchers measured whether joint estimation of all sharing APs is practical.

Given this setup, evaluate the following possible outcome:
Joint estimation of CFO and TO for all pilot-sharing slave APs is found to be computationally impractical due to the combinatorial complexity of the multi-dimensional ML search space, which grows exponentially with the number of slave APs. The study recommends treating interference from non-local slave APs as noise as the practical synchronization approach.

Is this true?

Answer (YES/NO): NO